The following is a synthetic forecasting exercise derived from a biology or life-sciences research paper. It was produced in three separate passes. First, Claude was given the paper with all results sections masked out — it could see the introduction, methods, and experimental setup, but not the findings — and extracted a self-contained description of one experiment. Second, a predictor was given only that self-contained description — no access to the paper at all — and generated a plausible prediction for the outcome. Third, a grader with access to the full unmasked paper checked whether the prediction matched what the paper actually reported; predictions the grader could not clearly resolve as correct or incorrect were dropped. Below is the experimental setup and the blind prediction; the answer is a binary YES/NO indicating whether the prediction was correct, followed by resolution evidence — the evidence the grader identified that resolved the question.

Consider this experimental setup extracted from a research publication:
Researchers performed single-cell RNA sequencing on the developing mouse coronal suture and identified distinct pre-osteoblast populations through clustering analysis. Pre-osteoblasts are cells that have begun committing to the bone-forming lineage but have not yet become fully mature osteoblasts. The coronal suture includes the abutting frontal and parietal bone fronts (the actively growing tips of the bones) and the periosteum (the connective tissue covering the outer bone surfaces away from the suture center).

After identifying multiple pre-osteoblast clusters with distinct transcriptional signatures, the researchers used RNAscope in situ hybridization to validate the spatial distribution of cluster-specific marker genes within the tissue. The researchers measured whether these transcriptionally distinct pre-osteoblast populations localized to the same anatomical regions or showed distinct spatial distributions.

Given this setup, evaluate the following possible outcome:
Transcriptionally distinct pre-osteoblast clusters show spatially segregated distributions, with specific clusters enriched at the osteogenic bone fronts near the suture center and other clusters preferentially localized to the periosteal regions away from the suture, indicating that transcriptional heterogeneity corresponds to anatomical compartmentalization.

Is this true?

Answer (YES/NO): YES